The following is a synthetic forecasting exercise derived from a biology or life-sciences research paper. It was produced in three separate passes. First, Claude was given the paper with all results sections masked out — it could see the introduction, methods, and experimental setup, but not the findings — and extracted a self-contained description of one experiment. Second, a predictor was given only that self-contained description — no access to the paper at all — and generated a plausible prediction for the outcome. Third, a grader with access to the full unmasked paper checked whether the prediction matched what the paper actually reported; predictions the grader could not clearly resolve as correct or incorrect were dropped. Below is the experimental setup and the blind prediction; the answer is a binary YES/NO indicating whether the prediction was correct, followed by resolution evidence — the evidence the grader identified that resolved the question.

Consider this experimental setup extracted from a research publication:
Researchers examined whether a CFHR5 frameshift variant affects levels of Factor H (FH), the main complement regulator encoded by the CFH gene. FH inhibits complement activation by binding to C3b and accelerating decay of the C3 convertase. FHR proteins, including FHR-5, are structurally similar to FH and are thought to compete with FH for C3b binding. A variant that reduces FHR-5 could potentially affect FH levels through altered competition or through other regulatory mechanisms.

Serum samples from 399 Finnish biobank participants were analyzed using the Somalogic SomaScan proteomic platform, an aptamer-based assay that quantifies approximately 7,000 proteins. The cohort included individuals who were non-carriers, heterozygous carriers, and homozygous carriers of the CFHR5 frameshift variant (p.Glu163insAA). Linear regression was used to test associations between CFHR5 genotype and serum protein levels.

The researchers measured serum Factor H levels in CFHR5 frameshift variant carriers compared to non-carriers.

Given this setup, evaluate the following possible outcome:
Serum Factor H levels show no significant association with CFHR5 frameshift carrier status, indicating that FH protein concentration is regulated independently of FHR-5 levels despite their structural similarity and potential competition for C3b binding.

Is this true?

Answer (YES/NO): YES